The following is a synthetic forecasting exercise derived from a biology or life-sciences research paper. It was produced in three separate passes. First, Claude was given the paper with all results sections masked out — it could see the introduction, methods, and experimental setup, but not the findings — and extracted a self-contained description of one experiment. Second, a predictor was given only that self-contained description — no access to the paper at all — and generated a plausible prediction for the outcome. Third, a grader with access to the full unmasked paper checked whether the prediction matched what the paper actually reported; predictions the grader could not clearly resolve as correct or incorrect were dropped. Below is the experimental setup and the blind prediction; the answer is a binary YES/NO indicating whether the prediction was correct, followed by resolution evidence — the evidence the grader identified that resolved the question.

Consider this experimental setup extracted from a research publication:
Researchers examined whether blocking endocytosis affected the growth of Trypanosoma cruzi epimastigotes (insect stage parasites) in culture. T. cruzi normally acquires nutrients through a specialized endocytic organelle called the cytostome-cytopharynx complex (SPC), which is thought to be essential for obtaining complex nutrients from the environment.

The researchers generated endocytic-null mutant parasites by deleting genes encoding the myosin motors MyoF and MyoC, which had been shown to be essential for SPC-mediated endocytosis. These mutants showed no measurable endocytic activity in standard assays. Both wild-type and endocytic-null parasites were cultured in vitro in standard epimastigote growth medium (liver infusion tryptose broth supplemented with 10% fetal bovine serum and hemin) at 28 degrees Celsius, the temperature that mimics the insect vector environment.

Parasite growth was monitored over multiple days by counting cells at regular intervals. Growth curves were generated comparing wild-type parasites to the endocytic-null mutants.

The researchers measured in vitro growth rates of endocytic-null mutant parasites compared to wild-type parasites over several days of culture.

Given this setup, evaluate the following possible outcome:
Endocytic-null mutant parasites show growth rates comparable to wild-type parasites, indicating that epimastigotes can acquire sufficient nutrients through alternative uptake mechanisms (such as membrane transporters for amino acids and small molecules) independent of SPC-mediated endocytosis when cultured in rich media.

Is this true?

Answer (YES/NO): YES